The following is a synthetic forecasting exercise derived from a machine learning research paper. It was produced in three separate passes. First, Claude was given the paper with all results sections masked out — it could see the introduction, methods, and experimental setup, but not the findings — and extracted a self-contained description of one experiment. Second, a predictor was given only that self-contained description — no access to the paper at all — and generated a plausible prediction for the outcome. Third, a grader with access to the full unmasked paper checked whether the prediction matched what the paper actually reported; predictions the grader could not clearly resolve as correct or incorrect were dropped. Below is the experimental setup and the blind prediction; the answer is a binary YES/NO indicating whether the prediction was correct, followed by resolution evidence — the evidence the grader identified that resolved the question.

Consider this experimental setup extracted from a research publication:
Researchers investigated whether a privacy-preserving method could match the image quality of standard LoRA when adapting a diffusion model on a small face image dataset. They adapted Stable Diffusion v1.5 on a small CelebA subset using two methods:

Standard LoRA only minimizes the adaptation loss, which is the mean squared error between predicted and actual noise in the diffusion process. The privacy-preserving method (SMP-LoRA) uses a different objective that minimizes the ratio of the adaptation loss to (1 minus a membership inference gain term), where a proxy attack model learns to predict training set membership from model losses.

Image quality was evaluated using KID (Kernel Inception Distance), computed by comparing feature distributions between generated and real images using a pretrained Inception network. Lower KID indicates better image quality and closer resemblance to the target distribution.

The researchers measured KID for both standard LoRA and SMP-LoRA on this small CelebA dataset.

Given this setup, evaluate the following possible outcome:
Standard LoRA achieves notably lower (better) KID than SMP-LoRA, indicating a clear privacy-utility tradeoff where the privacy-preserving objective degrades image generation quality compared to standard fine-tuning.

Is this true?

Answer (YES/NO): NO